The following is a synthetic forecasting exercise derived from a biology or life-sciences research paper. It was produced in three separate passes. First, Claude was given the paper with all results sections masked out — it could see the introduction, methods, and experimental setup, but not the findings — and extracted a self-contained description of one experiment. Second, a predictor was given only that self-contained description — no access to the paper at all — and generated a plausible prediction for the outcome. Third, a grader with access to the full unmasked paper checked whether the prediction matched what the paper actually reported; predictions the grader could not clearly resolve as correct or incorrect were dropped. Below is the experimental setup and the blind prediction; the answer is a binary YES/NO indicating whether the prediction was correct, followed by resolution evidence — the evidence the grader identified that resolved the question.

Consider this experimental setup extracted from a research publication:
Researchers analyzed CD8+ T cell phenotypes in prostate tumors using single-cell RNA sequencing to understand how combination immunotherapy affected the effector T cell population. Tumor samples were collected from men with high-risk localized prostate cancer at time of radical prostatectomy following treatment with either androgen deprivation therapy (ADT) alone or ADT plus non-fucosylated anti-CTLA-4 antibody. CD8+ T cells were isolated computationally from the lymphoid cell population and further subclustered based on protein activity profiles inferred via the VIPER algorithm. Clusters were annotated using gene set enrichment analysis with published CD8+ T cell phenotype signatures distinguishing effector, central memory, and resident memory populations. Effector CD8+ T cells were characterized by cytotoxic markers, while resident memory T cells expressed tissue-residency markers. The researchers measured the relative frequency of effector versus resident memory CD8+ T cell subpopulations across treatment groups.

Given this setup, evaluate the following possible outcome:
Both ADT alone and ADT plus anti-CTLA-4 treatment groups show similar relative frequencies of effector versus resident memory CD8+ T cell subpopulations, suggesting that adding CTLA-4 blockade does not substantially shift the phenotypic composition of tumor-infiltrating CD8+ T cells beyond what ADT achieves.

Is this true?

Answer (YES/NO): YES